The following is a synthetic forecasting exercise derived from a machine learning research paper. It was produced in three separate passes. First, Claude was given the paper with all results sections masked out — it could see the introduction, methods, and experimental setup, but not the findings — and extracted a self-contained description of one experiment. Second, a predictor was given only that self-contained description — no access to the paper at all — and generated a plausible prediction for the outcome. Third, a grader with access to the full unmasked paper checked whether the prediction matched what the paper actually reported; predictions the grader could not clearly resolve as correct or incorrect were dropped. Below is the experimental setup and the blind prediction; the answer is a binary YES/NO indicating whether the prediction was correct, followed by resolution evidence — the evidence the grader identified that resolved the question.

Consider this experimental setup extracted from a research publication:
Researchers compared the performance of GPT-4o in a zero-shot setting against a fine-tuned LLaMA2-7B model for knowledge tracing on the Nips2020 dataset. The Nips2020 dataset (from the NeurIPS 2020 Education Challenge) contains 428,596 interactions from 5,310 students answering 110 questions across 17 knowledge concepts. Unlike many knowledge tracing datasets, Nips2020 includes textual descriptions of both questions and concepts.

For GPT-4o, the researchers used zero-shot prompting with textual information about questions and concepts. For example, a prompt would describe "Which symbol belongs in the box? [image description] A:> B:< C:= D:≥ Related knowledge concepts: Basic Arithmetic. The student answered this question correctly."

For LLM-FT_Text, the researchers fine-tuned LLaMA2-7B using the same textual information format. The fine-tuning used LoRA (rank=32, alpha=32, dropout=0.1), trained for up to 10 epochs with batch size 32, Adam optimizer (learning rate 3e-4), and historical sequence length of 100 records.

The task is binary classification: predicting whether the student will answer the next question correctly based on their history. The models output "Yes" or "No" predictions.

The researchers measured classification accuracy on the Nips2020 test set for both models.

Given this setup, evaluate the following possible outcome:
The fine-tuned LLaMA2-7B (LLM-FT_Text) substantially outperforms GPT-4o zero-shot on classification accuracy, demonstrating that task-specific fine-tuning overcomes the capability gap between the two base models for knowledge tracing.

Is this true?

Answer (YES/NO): YES